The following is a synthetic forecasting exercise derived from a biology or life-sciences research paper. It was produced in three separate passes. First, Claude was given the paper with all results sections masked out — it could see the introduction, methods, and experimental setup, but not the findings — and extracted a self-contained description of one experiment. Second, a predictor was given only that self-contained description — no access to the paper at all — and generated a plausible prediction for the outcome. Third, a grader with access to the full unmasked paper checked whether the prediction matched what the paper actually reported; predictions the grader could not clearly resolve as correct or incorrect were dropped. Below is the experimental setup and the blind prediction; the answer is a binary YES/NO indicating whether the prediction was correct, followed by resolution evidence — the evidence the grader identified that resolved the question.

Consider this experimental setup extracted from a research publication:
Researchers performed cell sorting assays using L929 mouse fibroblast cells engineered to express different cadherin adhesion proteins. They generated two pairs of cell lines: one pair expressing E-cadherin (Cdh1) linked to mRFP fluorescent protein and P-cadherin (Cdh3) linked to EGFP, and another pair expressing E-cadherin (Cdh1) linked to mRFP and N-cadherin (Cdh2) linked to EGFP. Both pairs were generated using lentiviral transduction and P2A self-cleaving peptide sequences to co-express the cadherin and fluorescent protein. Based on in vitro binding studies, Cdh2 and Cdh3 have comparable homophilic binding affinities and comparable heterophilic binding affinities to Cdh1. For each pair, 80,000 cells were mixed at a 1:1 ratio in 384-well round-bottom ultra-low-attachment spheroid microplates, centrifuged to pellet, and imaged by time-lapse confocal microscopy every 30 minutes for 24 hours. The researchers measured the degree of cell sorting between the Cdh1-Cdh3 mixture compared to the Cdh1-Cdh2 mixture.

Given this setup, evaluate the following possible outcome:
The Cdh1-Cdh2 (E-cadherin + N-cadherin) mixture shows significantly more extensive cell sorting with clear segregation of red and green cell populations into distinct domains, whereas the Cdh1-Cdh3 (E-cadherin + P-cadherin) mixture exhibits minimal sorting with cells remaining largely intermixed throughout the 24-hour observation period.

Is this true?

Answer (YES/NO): NO